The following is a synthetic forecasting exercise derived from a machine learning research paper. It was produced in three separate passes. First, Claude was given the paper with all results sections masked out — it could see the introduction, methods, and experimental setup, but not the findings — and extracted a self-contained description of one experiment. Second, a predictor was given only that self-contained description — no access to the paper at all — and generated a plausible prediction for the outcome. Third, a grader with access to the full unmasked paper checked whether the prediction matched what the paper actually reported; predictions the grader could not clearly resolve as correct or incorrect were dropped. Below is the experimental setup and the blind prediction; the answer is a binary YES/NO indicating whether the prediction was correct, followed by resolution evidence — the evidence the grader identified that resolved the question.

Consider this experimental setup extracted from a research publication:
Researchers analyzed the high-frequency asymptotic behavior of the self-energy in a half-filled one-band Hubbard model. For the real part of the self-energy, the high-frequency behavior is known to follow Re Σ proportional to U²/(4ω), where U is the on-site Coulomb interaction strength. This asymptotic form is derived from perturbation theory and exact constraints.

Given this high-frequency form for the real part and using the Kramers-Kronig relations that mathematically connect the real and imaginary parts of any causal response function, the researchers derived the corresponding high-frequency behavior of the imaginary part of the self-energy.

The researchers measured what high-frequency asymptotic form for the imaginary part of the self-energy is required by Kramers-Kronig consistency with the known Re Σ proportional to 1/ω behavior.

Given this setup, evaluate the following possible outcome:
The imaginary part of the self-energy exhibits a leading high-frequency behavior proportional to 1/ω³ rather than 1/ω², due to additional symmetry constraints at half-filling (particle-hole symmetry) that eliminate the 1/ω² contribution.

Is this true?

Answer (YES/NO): NO